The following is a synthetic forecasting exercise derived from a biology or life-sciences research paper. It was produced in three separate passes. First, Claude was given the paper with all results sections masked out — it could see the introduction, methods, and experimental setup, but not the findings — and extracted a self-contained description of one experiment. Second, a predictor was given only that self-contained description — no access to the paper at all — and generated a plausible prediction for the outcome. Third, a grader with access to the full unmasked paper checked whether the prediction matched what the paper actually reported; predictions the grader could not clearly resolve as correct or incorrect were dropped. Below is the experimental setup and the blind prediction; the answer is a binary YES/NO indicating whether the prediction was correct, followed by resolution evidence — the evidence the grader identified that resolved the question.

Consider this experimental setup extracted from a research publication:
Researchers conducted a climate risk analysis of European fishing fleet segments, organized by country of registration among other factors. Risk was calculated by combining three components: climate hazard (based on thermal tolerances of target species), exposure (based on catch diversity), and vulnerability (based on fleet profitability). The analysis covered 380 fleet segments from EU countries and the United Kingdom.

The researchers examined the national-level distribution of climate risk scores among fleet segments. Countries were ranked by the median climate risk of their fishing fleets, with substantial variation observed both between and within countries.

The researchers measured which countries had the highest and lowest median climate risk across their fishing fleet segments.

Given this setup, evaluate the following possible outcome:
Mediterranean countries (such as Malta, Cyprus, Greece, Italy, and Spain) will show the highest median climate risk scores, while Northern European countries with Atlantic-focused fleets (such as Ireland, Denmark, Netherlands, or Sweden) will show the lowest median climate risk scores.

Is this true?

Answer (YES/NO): NO